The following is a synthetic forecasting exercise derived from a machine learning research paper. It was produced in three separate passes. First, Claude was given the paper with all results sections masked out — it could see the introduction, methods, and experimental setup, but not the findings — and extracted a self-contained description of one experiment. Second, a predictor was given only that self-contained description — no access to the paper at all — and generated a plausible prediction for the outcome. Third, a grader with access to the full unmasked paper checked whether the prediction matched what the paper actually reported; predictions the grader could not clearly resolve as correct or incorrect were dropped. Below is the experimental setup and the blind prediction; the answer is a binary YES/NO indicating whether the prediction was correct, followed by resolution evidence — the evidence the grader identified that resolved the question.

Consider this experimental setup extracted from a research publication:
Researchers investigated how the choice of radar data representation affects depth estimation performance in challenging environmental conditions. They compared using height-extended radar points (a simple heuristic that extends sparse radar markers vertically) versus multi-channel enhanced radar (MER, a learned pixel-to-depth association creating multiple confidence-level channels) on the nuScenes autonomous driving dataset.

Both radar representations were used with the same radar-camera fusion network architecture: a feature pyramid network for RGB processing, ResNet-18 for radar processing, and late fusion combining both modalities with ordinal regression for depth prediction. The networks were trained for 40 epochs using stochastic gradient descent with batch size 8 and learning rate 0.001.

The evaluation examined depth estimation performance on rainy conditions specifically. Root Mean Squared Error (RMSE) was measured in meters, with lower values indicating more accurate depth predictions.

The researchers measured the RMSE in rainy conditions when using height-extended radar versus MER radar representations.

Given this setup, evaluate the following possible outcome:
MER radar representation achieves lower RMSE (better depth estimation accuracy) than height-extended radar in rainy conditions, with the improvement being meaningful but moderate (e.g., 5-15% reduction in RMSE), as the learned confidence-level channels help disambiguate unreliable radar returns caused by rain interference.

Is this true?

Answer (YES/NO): NO